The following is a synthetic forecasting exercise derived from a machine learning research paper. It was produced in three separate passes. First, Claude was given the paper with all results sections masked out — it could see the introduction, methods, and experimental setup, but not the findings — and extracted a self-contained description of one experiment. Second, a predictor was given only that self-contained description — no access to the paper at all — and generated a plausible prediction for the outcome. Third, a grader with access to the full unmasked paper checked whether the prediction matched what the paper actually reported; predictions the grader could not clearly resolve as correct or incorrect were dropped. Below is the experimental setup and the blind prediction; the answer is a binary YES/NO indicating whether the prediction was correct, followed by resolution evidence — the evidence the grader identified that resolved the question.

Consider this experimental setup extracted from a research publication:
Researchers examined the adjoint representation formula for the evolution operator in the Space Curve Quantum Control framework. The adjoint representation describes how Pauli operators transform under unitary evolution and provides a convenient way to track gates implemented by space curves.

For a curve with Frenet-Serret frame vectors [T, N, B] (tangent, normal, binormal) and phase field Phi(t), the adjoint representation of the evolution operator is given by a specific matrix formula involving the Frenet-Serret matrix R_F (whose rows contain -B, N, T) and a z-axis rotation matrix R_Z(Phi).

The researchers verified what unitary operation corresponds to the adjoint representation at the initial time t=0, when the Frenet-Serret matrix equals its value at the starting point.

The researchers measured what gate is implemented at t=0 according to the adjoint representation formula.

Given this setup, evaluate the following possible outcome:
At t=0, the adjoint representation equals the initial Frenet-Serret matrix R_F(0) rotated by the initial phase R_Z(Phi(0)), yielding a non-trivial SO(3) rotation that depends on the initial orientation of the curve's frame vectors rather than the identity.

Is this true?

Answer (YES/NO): NO